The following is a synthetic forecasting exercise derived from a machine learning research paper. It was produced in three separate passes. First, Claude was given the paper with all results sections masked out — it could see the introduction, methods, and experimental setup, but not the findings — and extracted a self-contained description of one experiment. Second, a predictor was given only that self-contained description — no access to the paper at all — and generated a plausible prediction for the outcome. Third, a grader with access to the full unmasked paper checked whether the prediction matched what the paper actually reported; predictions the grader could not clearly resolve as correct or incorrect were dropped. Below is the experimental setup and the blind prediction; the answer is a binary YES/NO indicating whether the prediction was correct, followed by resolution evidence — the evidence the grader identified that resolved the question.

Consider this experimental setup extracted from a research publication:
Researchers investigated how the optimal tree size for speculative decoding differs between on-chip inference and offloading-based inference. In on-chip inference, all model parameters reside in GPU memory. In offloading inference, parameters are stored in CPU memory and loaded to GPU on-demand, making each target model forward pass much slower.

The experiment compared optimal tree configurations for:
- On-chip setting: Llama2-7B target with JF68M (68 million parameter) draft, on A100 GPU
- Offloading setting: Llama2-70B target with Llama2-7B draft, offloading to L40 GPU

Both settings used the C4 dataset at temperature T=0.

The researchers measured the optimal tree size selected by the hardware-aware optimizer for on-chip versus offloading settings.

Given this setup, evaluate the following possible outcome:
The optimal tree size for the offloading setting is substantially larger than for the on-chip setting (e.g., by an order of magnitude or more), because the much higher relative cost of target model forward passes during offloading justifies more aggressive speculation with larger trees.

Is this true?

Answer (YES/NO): NO